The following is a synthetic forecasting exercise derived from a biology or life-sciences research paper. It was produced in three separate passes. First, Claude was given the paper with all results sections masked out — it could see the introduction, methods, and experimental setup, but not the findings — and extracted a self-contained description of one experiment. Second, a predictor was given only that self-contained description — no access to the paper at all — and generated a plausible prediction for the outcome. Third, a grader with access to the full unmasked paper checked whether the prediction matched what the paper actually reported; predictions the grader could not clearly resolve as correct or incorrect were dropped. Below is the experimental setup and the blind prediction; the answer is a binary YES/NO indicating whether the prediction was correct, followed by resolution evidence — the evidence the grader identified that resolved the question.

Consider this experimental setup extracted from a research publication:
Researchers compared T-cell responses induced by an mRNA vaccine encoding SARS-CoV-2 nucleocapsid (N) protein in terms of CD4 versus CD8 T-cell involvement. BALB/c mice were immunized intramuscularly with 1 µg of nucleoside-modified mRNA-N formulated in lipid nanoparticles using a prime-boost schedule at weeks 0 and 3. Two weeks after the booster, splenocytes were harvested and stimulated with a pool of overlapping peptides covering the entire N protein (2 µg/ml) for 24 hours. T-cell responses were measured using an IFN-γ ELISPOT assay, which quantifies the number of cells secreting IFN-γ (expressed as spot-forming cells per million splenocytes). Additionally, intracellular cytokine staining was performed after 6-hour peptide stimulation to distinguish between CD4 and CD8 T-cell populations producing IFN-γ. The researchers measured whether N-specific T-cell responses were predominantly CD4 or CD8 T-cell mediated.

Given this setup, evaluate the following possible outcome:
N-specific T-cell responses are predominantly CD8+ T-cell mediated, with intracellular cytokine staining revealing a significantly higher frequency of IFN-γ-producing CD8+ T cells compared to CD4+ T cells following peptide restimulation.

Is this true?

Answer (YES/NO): NO